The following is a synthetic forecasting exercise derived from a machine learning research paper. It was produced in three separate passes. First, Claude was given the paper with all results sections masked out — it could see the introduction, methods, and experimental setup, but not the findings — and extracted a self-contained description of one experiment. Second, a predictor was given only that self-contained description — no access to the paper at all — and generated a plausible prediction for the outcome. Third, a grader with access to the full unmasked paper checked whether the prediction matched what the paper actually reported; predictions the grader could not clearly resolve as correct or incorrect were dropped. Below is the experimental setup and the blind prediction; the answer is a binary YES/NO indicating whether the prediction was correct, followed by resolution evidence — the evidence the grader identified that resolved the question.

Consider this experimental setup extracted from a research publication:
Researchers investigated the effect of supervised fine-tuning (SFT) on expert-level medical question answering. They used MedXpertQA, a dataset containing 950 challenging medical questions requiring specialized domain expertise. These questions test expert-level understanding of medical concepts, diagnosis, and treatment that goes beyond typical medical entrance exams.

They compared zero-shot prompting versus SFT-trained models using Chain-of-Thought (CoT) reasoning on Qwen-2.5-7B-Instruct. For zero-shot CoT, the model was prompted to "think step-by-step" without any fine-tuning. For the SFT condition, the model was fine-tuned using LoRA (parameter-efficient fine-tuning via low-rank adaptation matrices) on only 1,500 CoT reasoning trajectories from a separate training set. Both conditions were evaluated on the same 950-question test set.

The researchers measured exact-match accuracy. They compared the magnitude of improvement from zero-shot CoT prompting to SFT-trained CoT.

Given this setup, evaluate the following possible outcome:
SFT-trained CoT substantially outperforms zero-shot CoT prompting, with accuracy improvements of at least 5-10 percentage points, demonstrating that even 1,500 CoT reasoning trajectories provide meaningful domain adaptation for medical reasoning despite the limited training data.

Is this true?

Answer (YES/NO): YES